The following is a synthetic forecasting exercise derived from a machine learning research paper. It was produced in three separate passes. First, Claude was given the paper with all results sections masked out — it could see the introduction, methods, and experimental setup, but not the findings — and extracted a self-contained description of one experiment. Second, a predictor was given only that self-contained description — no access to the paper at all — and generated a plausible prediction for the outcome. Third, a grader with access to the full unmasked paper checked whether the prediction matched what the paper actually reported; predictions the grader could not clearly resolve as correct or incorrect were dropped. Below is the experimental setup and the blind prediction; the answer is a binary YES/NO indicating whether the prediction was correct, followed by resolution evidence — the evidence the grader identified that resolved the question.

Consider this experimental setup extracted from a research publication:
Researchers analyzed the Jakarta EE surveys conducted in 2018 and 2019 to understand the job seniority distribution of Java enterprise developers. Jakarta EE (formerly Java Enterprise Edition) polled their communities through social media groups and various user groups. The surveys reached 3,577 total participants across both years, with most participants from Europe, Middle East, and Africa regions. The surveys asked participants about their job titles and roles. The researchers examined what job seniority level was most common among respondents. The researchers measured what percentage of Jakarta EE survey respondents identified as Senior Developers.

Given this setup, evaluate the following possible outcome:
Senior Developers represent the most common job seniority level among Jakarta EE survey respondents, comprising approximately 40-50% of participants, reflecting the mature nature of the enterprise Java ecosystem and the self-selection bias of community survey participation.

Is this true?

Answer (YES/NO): YES